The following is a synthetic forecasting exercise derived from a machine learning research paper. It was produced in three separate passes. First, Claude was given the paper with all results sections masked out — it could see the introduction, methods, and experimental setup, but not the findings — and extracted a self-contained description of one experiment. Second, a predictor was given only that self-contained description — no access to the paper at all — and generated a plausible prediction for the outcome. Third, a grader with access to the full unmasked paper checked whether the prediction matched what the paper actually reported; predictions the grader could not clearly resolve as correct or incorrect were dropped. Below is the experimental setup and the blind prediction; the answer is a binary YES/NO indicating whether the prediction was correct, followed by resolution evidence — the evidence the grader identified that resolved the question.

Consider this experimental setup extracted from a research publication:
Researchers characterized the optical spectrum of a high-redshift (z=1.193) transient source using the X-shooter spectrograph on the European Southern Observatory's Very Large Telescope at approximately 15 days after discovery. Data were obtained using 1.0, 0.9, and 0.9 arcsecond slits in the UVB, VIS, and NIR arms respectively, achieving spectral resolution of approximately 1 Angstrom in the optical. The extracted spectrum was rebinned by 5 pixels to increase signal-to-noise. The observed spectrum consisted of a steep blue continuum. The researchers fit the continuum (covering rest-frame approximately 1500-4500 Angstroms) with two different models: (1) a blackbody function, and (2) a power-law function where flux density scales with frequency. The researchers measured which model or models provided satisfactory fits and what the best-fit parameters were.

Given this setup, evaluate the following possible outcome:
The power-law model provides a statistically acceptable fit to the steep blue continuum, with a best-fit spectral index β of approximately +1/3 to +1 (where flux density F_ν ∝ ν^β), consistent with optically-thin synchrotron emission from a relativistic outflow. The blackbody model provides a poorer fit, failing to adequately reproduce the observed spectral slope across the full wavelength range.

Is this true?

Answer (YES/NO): NO